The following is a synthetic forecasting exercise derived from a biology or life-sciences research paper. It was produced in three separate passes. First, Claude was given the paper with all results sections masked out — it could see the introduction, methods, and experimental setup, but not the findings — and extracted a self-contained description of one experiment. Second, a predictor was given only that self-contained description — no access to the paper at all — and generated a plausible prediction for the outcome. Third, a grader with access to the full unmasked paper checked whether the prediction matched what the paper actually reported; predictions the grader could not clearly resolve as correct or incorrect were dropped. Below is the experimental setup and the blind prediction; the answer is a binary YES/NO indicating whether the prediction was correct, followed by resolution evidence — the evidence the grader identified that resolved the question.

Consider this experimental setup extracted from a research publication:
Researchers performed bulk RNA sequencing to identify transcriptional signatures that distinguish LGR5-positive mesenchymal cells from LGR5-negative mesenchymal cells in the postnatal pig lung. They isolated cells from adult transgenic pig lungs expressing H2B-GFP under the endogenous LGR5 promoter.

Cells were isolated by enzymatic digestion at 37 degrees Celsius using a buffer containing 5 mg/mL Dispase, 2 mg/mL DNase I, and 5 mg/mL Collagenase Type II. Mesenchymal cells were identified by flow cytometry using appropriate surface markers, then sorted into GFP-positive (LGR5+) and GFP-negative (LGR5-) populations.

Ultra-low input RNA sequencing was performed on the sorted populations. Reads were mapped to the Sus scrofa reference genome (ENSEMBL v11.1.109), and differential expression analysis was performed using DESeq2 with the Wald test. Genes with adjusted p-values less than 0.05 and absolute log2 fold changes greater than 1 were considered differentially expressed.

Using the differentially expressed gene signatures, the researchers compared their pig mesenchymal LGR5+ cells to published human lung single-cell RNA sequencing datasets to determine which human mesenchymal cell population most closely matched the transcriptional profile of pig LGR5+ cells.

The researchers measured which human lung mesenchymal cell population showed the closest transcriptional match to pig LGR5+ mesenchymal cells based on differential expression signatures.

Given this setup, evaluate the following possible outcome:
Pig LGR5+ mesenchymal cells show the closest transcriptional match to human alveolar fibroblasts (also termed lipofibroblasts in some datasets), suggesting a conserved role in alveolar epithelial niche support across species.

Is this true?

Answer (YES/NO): NO